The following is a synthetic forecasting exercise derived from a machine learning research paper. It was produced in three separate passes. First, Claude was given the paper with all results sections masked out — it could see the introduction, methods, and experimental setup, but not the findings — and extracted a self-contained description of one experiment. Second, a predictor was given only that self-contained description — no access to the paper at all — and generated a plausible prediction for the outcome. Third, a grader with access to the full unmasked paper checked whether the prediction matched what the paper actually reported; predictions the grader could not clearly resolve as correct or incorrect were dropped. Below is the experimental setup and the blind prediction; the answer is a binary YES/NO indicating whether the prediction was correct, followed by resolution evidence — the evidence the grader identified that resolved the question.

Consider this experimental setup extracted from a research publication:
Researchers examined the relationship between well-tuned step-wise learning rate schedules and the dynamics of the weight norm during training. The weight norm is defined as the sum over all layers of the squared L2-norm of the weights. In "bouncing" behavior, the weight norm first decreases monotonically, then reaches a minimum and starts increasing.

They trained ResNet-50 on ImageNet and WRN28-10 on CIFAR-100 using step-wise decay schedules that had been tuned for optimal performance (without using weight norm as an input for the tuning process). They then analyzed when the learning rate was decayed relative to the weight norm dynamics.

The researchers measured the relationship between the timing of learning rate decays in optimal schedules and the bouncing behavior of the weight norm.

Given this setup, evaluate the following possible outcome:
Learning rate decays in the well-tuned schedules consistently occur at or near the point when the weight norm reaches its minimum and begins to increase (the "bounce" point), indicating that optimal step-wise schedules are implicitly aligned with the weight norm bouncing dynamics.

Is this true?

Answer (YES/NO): NO